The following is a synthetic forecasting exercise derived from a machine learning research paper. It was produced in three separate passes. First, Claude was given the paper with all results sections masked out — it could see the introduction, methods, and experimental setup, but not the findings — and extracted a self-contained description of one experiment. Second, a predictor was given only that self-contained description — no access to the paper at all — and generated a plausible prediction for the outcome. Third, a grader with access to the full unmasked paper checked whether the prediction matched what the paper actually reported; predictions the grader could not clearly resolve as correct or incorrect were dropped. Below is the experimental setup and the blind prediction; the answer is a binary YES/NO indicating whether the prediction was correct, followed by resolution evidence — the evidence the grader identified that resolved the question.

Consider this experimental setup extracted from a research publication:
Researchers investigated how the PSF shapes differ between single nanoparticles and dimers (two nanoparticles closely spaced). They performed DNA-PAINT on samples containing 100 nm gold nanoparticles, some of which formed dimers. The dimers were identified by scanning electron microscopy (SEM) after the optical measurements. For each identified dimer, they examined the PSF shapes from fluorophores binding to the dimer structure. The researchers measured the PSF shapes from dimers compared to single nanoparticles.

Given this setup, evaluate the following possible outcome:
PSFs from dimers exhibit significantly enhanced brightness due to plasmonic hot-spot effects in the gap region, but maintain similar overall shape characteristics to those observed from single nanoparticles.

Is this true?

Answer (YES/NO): NO